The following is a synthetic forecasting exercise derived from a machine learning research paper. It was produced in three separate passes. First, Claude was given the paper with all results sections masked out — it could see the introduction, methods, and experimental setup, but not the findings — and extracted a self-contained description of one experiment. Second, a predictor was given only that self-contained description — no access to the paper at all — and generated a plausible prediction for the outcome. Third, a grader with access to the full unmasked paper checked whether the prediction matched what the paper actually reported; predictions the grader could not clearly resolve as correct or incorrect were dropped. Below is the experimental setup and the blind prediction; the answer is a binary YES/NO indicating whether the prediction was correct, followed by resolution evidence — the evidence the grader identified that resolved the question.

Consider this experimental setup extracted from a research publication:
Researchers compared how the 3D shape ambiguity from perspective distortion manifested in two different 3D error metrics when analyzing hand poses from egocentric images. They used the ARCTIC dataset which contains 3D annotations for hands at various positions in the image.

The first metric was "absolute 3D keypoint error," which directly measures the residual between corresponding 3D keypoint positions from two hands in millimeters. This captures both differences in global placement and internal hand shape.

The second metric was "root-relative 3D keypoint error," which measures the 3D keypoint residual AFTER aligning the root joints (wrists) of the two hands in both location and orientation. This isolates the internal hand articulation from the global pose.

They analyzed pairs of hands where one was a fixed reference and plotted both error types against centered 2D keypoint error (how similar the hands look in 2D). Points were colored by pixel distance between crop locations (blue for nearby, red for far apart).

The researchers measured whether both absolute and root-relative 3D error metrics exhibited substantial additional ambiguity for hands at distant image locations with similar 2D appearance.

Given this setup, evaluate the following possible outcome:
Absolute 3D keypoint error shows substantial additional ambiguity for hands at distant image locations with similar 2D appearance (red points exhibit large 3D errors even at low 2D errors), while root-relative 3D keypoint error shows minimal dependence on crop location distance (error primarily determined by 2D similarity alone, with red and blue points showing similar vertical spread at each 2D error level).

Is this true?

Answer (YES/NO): NO